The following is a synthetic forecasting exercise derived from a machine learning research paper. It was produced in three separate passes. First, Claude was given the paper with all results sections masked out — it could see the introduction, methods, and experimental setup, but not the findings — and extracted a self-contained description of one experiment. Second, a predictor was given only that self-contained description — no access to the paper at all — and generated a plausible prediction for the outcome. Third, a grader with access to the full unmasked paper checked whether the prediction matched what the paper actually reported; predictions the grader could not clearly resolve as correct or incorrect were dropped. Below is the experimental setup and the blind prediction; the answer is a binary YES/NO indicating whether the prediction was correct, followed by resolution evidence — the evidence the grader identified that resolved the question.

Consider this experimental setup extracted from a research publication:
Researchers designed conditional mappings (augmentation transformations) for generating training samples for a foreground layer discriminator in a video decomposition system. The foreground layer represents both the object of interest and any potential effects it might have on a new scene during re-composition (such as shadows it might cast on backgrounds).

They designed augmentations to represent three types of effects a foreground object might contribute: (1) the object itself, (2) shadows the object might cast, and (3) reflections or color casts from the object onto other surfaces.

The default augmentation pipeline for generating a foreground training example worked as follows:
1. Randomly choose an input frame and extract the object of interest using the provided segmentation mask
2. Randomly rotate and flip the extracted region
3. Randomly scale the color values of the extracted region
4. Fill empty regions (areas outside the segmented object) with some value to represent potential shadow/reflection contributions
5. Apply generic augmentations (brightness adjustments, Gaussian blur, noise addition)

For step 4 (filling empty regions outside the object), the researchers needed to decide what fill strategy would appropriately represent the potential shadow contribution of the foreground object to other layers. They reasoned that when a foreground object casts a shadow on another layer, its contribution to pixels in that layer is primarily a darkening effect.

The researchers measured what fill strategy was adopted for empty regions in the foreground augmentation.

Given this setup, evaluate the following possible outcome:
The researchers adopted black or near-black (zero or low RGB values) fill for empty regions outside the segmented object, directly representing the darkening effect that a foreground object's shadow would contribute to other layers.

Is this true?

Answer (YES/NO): NO